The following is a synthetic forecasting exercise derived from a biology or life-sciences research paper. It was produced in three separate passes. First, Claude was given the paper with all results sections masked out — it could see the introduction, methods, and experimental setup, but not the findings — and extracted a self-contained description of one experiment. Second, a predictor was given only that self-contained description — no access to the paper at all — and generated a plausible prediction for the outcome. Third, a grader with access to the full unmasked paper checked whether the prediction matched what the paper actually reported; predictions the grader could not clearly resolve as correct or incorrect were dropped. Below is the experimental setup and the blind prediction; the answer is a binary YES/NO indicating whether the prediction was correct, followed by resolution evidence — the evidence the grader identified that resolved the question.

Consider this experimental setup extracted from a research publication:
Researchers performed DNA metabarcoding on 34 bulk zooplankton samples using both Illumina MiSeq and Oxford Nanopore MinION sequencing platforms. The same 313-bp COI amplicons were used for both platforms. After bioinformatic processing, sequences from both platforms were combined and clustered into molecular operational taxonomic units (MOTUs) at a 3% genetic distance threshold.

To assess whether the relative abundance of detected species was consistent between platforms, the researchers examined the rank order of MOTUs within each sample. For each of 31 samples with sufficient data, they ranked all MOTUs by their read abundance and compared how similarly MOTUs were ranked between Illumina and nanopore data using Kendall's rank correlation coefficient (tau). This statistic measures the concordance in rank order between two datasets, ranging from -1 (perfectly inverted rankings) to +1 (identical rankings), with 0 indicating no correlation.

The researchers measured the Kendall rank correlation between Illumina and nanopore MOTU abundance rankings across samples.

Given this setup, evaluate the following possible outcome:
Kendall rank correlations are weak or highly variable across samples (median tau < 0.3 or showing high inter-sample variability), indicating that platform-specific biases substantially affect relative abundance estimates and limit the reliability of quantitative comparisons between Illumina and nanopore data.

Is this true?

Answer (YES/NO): NO